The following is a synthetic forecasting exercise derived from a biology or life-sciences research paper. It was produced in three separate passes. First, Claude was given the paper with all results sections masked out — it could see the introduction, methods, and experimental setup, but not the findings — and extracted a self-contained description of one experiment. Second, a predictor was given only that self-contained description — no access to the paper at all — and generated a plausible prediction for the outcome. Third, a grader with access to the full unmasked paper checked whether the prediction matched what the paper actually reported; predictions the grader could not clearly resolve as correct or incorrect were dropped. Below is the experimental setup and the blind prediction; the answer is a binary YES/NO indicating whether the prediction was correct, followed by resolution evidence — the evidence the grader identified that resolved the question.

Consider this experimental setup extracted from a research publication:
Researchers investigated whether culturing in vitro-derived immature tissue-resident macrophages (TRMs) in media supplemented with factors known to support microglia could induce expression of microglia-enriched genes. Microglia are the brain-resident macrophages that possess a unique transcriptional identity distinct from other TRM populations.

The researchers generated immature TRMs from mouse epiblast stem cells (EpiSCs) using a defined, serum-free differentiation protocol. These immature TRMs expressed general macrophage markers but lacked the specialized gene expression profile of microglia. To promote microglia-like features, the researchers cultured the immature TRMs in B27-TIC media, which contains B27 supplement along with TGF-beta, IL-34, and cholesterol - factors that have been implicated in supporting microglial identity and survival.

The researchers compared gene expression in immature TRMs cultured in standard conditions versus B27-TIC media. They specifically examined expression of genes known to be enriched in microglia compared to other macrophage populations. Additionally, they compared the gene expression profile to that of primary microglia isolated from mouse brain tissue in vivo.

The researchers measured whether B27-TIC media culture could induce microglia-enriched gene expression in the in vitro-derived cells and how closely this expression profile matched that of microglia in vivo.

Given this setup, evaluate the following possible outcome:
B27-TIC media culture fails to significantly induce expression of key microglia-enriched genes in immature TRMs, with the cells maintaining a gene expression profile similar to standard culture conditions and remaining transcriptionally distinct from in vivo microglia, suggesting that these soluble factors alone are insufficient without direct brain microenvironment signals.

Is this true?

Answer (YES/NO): NO